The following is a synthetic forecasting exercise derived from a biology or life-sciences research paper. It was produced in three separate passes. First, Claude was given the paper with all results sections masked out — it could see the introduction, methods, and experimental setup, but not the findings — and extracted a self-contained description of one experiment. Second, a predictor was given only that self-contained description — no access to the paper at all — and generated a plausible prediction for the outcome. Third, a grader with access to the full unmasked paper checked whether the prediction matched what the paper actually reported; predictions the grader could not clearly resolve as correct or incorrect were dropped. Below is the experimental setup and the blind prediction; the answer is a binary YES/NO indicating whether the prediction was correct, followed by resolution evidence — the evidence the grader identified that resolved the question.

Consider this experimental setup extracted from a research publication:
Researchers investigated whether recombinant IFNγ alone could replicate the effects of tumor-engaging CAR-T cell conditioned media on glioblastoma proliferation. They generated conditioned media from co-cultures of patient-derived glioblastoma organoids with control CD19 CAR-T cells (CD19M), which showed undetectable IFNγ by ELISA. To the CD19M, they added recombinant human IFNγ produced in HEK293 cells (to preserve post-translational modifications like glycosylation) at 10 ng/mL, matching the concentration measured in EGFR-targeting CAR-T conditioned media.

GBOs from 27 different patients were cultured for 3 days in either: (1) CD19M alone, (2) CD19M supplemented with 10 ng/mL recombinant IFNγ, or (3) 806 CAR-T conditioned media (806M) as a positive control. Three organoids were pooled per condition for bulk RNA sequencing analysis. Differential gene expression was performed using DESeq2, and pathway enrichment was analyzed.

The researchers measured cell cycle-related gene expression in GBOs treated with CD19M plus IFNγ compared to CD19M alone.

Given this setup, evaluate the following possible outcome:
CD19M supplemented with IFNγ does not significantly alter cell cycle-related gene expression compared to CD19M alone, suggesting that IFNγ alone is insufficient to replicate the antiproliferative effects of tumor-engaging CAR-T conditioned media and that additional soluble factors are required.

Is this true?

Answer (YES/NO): YES